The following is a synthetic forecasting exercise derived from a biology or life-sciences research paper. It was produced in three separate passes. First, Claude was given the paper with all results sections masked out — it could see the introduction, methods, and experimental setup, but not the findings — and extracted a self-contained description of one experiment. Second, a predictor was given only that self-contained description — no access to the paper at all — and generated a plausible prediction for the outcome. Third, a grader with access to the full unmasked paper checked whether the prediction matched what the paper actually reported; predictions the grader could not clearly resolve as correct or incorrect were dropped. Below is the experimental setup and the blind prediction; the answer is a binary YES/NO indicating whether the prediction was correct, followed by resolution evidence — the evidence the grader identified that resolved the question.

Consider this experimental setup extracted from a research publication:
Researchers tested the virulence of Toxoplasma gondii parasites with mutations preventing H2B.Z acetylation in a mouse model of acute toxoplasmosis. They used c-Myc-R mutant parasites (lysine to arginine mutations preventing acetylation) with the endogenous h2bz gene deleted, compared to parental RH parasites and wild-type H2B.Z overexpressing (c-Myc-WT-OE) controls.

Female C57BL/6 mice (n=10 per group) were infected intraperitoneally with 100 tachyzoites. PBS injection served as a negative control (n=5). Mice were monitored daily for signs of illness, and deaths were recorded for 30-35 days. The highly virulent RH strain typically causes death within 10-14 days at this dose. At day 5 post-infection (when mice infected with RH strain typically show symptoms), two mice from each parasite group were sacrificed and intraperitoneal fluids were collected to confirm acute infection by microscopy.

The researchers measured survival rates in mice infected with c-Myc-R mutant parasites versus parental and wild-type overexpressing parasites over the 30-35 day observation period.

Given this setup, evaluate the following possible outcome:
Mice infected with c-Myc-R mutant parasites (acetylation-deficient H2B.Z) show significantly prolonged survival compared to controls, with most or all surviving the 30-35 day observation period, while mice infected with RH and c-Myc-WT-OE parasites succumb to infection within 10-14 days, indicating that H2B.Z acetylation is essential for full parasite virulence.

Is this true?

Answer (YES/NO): YES